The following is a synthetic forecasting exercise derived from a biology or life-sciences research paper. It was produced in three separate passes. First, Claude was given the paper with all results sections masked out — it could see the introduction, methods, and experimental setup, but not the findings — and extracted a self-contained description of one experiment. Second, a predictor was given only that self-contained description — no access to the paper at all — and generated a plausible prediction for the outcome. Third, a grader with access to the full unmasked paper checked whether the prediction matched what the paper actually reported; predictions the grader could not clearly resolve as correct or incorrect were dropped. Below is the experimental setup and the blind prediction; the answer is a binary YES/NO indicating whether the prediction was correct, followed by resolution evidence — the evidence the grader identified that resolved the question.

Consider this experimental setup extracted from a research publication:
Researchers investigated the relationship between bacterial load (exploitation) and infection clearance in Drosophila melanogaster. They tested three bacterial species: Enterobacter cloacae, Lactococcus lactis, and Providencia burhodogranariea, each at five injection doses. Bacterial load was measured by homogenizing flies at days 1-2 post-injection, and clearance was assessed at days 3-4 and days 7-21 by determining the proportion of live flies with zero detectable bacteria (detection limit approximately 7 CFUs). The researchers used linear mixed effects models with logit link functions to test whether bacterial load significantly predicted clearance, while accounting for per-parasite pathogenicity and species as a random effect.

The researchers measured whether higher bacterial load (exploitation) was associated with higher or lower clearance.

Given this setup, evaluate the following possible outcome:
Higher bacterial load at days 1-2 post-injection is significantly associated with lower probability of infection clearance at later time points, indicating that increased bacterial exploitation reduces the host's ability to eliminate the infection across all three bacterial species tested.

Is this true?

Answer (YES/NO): YES